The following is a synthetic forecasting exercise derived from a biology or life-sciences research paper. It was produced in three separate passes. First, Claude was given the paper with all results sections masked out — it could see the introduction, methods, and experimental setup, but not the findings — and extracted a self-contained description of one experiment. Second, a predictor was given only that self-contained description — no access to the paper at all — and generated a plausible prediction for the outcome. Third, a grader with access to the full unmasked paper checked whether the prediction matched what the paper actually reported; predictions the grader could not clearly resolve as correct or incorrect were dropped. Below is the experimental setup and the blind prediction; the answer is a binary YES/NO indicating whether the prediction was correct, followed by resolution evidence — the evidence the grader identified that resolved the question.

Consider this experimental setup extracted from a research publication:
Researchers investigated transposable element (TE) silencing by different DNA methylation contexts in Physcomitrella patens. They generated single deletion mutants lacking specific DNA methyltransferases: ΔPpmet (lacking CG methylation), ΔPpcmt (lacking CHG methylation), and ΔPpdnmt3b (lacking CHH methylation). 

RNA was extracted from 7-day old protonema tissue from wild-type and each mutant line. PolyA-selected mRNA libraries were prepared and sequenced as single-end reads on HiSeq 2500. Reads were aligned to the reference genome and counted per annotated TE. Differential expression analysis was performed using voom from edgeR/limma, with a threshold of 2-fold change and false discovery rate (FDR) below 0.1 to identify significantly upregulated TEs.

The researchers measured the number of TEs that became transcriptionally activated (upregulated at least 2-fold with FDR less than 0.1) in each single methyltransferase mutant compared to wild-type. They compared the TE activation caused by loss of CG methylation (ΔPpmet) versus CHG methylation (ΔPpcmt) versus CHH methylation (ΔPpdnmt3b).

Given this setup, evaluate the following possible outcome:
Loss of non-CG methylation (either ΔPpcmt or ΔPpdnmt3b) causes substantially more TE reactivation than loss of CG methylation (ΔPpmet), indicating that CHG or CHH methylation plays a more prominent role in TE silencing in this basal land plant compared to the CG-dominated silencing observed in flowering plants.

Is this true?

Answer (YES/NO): YES